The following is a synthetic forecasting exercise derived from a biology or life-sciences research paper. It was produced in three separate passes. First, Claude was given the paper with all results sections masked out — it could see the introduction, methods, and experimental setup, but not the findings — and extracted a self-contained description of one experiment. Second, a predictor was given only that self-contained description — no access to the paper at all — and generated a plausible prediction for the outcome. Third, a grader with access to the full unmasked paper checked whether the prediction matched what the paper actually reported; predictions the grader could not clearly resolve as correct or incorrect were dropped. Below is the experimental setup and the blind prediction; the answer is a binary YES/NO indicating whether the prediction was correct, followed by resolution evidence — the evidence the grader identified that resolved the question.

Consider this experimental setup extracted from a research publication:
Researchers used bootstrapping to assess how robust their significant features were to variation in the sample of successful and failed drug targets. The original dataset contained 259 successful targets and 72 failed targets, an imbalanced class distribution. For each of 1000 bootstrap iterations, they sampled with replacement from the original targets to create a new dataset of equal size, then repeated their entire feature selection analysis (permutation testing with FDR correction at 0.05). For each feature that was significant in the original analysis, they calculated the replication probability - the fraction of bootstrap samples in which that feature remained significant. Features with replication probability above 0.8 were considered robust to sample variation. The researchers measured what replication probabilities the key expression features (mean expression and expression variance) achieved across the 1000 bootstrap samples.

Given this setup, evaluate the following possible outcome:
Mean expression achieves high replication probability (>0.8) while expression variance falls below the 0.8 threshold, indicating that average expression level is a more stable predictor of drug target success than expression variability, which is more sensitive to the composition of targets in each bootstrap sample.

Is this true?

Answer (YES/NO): NO